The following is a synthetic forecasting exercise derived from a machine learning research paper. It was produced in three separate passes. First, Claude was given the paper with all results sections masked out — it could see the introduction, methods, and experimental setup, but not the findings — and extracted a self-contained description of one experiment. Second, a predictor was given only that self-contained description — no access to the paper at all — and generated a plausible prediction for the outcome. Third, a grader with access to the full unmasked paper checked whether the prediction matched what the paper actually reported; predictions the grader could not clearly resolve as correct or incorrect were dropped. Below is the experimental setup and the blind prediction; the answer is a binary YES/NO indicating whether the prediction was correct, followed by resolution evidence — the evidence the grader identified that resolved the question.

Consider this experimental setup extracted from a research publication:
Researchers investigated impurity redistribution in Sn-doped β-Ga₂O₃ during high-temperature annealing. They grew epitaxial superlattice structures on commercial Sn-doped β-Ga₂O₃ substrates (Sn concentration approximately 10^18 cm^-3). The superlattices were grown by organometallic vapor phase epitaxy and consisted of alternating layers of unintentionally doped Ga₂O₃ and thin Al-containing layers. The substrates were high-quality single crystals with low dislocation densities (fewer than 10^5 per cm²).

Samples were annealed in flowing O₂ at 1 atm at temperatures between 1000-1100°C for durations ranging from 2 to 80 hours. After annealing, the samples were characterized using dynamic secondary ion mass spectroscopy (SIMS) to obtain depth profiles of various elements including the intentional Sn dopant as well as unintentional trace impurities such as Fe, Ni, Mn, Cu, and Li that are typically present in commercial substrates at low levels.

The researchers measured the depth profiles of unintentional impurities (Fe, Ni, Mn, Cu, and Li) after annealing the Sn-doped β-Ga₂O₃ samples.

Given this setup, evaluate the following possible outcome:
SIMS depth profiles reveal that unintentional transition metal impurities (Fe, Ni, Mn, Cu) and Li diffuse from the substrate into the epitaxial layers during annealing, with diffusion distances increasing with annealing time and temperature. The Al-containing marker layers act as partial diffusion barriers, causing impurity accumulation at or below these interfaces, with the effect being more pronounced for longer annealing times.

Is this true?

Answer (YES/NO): NO